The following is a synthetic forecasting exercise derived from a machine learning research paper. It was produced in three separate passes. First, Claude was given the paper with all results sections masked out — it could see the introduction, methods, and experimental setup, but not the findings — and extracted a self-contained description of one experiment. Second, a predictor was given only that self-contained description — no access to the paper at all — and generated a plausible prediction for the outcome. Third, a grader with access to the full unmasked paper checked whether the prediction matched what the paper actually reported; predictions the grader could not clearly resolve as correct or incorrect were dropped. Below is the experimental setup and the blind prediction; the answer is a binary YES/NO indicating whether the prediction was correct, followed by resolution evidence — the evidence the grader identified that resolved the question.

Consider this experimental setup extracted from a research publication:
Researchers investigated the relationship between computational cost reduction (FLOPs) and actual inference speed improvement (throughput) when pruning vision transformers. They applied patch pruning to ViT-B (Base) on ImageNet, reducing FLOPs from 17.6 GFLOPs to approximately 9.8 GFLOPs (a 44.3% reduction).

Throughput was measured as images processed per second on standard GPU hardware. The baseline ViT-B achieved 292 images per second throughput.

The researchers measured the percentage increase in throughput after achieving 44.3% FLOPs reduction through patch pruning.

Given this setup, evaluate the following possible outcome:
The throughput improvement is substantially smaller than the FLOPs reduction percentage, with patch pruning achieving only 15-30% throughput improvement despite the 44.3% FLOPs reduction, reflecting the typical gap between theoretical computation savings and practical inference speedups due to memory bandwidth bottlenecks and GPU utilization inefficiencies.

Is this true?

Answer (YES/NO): NO